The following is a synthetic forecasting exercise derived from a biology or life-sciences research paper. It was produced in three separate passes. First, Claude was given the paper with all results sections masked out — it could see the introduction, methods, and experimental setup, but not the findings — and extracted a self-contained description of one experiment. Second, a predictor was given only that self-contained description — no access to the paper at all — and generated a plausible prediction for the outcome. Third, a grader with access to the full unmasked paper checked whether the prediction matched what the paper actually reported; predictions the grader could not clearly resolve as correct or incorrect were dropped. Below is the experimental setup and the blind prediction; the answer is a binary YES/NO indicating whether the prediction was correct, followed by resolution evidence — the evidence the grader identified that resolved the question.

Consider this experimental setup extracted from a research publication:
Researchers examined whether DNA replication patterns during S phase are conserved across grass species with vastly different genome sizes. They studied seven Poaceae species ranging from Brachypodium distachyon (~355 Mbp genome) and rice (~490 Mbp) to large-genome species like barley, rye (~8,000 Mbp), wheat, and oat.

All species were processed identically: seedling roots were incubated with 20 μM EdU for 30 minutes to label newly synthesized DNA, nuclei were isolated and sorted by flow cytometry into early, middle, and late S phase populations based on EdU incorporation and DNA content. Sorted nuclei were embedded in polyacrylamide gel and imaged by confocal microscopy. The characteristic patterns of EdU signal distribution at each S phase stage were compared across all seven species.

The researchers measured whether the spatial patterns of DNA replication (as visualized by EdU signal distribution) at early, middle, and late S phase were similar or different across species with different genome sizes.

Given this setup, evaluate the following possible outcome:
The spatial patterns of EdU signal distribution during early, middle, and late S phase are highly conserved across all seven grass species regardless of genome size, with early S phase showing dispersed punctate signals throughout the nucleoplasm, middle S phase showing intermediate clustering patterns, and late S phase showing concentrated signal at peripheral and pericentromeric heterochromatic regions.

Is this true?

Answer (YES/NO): NO